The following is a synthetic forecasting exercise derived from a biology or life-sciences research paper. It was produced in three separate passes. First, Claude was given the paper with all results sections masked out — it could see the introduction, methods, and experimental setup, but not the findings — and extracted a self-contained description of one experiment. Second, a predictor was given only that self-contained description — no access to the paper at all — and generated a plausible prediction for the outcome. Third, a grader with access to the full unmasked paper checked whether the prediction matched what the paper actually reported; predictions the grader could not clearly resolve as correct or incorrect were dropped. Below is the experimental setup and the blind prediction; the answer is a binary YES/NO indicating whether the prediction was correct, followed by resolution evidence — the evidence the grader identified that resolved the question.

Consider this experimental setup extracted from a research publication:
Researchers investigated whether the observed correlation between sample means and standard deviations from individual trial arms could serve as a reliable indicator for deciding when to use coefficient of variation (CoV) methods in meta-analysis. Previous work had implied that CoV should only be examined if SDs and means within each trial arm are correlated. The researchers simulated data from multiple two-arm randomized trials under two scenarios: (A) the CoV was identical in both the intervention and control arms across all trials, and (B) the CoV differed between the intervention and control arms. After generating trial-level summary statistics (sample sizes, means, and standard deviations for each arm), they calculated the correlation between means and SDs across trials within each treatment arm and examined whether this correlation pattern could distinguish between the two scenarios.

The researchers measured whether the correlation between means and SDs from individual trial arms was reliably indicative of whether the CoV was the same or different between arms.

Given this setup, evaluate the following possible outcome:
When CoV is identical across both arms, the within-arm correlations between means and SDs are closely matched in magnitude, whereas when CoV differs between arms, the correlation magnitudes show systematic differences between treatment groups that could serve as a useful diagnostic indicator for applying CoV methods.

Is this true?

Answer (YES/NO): NO